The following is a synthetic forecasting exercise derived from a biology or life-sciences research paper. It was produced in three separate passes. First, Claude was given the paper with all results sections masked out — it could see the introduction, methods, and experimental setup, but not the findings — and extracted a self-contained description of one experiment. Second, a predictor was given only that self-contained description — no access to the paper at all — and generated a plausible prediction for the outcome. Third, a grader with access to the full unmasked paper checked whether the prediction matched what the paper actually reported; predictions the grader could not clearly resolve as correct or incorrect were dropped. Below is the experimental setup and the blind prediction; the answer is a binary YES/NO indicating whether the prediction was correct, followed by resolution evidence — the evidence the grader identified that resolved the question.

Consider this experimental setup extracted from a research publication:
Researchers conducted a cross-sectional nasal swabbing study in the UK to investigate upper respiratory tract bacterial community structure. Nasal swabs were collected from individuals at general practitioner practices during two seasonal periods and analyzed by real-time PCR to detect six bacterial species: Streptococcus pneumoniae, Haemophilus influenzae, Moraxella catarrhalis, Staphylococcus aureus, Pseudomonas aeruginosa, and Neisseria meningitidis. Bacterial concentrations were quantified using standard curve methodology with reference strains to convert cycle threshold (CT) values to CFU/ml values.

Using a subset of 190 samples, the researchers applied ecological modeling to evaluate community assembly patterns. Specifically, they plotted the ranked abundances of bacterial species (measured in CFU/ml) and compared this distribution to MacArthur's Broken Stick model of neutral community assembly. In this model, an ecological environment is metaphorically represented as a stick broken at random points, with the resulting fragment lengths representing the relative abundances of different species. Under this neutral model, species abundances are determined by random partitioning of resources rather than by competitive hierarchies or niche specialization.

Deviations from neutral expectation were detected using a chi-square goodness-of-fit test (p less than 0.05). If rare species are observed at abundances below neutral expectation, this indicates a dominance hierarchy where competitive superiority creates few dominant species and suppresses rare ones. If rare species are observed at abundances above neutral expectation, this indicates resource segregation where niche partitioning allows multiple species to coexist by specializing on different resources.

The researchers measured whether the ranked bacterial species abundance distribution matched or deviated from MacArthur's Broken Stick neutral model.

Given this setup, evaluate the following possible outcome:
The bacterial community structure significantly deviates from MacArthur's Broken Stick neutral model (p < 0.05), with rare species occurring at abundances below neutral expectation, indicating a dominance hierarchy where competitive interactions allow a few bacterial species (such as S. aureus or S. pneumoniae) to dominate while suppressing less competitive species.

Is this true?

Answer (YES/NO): NO